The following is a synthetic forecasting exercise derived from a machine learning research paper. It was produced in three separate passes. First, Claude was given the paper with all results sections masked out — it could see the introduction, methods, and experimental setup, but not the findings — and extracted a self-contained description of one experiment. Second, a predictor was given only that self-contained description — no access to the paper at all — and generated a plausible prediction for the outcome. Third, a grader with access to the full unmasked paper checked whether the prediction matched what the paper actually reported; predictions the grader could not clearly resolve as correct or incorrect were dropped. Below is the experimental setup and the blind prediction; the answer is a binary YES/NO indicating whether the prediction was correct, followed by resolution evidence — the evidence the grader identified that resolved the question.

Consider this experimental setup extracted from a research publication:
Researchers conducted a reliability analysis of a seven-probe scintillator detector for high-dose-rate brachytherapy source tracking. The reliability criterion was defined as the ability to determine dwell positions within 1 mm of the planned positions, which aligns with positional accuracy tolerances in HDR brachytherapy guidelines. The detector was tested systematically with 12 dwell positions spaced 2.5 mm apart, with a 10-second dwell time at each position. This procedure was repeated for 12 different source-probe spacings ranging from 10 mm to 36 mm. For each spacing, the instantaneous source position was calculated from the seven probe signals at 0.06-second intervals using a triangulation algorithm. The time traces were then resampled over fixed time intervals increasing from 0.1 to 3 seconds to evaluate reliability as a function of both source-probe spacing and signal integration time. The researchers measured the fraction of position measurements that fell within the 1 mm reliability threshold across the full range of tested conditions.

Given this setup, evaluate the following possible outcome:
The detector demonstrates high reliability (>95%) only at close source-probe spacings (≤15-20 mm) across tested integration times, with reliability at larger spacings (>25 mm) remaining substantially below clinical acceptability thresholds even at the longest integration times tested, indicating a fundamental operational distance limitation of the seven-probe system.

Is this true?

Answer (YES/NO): NO